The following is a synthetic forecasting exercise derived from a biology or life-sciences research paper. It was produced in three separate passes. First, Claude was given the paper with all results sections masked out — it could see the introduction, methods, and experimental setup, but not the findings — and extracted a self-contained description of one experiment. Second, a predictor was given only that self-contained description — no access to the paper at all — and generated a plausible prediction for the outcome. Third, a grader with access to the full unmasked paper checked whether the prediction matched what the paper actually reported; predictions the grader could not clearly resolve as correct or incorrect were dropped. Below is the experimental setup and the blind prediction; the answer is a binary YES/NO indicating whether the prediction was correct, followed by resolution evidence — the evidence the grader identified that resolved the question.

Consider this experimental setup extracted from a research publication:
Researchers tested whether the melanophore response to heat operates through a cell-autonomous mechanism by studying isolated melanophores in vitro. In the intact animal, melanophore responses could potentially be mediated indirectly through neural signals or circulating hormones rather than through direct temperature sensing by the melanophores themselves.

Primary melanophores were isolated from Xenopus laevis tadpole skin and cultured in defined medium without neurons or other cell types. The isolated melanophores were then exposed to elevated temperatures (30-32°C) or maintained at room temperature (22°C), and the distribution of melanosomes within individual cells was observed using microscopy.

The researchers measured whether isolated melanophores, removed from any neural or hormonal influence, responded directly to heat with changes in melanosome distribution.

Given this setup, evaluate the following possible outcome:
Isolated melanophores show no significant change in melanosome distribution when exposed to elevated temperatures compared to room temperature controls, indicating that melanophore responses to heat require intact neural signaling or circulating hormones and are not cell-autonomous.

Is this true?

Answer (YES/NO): NO